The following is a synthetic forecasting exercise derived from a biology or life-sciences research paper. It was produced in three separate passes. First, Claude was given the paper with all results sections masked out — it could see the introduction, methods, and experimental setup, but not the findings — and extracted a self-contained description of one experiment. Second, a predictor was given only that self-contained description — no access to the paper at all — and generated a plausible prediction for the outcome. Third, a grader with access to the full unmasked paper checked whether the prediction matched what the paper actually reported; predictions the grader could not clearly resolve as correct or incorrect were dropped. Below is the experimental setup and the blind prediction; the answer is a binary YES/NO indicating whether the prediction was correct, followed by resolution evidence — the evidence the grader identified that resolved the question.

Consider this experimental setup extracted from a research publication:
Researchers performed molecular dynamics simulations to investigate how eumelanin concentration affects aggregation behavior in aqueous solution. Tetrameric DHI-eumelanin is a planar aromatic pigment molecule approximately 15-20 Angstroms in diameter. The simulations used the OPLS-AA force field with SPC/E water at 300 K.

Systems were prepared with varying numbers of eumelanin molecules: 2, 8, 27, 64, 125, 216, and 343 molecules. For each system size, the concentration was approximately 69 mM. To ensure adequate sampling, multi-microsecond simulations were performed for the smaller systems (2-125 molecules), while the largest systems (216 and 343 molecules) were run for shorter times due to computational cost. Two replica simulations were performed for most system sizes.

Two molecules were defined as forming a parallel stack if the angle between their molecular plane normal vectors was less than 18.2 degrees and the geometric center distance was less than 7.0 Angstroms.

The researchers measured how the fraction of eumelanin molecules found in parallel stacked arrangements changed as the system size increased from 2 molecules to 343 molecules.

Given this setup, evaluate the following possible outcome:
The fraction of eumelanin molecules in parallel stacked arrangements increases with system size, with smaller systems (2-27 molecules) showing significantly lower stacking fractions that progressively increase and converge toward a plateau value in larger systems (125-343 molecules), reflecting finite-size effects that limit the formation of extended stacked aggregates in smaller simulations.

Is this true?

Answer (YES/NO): NO